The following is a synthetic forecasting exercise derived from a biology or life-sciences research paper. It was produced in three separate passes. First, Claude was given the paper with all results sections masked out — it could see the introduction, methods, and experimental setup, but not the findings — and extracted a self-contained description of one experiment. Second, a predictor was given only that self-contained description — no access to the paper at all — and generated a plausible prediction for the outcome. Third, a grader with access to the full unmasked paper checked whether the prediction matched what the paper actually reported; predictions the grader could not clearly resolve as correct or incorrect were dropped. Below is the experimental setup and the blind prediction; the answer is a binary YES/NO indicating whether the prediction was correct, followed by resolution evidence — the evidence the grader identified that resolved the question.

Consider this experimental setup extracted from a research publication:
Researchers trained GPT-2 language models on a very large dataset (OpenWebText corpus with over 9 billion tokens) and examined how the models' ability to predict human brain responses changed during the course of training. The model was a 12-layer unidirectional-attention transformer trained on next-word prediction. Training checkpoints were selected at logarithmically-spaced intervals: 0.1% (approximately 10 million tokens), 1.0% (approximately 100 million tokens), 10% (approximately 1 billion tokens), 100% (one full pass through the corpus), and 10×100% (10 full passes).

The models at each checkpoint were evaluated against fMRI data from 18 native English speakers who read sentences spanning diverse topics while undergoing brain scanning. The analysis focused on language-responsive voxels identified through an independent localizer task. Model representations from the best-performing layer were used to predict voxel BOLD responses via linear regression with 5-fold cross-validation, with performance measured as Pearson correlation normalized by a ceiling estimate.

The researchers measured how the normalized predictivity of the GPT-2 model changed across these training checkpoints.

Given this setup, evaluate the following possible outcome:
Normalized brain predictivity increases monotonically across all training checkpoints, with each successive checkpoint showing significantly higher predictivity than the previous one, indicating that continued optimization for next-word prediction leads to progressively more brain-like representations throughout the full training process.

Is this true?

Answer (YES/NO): NO